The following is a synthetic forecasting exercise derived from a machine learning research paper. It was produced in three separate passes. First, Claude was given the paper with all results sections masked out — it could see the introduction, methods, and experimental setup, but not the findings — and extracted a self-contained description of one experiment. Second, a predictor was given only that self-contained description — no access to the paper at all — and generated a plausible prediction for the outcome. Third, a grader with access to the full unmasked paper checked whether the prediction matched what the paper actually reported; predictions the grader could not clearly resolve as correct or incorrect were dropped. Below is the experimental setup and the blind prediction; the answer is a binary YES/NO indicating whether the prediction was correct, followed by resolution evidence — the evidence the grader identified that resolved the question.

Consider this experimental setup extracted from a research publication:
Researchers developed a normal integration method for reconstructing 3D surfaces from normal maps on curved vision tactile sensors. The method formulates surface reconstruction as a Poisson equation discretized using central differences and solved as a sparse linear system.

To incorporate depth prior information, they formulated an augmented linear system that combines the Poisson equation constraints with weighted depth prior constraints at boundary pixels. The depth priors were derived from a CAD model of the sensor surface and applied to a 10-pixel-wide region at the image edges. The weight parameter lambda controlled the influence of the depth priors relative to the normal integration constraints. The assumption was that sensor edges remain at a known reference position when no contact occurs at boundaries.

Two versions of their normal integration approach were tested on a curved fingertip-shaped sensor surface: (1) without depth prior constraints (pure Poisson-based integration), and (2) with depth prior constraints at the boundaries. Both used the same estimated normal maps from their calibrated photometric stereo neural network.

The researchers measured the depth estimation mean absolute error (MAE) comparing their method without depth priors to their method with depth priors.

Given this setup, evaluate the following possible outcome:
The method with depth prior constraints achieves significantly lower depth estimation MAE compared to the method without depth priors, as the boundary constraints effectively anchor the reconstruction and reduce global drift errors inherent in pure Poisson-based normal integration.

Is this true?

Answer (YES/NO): YES